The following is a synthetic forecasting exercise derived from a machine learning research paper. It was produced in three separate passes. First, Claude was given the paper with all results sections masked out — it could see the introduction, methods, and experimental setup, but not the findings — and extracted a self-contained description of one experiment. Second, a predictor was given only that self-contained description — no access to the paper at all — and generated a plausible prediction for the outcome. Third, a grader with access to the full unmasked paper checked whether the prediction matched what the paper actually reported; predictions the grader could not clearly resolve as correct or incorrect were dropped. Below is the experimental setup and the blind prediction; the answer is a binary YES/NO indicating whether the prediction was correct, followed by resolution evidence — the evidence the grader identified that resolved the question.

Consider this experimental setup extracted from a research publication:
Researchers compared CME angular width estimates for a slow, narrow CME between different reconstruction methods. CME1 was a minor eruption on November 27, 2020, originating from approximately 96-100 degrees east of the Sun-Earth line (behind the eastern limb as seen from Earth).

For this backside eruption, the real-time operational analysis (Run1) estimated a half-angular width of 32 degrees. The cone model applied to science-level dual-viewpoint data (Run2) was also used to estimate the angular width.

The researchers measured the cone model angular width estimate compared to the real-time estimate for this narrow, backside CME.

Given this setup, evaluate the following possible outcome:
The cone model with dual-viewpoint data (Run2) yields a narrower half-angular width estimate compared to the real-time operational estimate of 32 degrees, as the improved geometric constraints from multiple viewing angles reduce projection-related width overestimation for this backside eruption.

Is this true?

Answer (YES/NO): YES